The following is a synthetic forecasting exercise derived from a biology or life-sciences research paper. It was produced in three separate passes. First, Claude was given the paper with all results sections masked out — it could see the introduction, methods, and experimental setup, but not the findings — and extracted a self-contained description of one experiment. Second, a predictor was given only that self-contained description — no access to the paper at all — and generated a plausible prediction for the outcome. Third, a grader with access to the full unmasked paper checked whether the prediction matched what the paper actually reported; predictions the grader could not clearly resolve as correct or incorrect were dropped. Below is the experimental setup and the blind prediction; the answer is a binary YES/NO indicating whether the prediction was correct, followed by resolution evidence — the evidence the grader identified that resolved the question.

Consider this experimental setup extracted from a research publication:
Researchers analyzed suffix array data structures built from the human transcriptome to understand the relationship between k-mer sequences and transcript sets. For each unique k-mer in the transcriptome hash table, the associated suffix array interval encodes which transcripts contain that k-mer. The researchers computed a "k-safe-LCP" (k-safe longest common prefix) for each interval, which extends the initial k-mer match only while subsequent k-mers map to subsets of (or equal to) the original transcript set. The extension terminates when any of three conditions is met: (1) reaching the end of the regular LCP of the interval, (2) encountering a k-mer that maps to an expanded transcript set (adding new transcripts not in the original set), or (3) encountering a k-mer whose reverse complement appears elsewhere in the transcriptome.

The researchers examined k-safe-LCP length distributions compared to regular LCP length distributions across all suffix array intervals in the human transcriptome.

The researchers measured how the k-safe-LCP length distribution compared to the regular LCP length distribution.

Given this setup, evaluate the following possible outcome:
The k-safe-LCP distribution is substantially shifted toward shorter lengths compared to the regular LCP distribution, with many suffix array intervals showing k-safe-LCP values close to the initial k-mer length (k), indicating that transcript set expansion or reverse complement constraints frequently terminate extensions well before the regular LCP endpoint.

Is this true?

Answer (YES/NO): NO